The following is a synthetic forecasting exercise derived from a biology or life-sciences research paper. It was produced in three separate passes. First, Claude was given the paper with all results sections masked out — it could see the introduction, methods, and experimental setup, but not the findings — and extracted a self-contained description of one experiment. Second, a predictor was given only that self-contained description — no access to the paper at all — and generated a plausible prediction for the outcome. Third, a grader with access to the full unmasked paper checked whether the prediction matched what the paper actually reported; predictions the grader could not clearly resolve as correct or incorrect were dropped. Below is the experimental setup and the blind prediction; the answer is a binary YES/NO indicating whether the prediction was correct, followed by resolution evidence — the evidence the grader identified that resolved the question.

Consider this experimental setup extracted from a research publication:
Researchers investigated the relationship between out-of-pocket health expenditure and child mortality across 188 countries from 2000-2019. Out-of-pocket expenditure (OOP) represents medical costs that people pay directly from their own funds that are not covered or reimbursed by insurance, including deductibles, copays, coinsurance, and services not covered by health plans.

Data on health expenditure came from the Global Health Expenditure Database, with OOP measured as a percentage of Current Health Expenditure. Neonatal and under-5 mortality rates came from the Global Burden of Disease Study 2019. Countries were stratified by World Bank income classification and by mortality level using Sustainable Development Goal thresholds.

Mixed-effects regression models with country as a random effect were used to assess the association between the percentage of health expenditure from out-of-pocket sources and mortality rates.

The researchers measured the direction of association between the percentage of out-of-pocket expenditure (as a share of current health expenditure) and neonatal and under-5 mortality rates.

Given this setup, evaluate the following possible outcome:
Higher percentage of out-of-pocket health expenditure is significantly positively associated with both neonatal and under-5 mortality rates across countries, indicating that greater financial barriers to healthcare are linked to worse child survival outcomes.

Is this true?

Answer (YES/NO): YES